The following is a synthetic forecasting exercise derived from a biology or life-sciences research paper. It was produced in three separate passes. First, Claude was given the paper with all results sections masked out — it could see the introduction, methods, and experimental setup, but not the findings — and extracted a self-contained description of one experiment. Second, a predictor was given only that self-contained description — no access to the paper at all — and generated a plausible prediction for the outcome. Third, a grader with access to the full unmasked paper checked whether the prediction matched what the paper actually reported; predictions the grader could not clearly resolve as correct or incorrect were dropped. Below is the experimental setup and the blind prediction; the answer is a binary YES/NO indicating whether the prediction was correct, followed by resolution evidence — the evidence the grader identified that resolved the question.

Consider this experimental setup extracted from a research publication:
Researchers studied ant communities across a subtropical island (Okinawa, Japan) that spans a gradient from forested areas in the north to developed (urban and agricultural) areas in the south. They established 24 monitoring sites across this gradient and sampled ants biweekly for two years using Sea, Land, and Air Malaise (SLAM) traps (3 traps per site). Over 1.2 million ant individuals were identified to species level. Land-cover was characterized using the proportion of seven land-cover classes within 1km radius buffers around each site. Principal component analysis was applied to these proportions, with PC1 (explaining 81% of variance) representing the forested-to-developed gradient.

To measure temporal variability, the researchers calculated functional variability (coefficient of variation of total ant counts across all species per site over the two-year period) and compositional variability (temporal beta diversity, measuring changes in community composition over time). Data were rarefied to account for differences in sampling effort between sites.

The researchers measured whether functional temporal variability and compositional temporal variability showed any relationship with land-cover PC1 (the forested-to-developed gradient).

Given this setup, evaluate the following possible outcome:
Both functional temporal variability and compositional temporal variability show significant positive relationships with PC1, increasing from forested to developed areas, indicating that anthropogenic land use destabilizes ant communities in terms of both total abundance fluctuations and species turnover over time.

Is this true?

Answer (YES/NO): NO